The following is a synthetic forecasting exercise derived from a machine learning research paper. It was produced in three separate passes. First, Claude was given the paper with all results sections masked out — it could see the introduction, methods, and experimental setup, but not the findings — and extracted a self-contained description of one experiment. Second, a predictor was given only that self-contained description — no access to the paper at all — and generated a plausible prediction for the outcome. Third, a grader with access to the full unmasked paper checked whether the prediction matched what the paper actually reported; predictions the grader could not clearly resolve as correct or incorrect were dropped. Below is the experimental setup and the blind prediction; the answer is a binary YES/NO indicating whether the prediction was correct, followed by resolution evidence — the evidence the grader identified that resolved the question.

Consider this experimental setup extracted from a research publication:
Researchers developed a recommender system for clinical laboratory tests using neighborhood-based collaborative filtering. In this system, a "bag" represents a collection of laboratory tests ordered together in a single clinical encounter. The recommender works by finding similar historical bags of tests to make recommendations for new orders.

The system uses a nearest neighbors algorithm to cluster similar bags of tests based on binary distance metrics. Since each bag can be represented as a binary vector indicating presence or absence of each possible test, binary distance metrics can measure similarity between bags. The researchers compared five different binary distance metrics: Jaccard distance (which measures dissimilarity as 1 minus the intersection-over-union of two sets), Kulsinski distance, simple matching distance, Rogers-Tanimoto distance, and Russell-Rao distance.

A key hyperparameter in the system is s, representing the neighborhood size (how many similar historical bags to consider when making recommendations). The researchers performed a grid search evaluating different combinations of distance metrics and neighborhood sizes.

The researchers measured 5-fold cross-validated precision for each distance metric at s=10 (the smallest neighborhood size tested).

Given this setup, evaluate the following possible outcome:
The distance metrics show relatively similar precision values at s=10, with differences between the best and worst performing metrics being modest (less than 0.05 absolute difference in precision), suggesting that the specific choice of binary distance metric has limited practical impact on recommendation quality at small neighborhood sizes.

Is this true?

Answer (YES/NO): NO